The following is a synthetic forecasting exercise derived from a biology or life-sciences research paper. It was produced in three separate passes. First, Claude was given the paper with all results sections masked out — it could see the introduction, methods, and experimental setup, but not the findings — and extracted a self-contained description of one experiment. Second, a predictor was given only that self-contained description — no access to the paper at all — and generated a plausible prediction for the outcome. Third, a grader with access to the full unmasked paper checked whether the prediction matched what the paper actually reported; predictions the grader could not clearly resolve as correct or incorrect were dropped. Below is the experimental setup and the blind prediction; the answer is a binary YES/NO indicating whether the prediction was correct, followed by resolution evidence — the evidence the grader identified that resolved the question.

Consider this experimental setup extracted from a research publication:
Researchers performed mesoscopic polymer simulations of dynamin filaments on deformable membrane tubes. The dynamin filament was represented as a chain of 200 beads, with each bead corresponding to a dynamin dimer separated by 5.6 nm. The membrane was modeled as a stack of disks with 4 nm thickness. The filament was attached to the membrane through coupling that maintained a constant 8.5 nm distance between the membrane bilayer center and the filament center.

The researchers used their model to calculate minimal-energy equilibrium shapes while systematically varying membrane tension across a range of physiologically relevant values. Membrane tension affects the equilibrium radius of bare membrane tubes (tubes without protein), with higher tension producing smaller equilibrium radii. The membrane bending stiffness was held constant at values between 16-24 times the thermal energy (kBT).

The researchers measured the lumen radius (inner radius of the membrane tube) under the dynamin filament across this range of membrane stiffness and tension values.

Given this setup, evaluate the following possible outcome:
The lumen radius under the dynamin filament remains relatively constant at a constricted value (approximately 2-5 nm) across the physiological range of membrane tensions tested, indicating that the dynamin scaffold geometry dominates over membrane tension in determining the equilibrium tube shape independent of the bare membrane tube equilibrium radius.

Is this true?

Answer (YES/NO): NO